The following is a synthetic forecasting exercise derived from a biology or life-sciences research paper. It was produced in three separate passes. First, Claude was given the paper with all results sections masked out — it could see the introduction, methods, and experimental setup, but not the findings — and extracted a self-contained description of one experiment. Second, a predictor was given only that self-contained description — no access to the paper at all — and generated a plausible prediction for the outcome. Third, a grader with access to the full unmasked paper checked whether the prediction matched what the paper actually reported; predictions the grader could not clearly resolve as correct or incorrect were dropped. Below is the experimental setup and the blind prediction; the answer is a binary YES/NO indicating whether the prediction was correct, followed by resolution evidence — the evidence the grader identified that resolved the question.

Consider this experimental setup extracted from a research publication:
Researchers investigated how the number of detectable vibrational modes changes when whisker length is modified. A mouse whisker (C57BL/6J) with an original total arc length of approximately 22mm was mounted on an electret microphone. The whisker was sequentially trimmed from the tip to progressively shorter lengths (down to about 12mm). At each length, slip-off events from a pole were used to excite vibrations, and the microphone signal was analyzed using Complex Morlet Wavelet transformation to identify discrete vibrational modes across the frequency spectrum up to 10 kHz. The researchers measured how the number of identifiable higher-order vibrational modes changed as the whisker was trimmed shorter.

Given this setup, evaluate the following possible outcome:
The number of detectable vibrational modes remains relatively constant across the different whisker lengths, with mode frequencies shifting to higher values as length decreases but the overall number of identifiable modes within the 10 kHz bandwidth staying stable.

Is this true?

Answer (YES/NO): NO